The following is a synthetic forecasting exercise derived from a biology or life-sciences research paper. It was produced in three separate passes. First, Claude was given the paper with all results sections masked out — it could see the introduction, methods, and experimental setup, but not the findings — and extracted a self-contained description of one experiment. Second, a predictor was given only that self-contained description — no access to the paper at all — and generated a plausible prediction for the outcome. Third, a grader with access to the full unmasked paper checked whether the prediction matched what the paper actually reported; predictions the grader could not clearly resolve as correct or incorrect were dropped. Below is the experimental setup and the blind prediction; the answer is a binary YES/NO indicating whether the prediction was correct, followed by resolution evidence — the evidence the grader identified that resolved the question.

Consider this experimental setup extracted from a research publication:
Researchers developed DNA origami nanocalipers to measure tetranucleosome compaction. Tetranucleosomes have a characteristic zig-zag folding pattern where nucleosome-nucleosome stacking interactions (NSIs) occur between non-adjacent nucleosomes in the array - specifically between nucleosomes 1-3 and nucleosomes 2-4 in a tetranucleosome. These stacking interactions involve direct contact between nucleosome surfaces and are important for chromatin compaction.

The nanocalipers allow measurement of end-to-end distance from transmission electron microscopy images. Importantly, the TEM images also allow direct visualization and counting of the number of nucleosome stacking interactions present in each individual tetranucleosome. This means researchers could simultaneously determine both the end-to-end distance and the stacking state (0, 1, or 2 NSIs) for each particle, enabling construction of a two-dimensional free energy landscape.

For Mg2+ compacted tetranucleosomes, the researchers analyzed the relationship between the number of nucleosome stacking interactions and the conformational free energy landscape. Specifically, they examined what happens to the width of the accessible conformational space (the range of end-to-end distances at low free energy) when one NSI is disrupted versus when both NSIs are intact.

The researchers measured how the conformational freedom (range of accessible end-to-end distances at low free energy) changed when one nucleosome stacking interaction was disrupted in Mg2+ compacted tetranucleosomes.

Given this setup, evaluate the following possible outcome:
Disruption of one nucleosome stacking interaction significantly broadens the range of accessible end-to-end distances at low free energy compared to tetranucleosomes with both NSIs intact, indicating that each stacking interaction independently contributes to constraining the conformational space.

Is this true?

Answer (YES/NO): NO